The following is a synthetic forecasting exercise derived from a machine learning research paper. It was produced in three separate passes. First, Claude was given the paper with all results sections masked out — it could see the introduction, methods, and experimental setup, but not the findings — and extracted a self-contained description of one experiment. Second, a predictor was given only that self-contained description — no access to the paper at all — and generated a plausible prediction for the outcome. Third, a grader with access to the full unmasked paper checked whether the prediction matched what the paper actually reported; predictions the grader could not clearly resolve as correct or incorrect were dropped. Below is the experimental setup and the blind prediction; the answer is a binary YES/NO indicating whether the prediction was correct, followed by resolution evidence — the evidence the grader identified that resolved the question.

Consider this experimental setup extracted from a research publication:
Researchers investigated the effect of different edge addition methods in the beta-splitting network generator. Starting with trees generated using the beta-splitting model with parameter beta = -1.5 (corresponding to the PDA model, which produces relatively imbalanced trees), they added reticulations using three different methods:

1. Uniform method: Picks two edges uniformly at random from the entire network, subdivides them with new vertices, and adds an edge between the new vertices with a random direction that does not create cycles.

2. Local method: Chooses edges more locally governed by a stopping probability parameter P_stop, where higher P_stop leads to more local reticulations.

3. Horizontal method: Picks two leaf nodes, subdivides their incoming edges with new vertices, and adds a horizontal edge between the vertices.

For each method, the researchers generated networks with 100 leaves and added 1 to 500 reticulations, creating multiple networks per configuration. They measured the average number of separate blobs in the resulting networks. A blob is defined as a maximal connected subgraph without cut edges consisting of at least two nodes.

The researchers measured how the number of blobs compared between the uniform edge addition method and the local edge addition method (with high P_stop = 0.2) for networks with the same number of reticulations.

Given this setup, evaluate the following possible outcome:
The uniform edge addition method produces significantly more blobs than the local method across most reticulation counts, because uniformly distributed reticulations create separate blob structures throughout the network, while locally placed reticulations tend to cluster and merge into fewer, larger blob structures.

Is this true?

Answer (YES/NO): NO